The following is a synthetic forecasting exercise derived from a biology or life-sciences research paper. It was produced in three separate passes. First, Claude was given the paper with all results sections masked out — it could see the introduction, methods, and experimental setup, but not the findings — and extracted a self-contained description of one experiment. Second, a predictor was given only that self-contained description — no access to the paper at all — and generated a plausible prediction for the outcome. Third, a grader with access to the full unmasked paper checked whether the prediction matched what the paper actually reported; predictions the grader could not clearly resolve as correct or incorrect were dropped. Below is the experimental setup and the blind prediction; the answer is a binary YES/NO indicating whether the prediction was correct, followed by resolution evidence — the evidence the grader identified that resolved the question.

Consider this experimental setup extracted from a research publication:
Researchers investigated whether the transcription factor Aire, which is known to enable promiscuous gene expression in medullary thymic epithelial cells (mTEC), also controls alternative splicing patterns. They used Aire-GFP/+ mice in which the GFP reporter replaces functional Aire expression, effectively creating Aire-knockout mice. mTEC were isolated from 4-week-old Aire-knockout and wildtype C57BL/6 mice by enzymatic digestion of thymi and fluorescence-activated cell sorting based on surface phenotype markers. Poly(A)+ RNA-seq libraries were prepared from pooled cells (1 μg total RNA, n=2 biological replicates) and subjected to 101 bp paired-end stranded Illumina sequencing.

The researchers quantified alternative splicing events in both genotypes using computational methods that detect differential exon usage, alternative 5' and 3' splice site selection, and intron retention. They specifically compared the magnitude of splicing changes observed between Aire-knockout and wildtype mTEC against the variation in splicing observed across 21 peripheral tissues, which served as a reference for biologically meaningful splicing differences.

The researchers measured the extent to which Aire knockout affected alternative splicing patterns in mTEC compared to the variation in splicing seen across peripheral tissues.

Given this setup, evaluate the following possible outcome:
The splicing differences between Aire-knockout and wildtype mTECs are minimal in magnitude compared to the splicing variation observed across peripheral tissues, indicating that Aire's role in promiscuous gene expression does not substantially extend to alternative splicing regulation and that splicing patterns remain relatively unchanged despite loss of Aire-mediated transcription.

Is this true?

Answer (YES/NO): YES